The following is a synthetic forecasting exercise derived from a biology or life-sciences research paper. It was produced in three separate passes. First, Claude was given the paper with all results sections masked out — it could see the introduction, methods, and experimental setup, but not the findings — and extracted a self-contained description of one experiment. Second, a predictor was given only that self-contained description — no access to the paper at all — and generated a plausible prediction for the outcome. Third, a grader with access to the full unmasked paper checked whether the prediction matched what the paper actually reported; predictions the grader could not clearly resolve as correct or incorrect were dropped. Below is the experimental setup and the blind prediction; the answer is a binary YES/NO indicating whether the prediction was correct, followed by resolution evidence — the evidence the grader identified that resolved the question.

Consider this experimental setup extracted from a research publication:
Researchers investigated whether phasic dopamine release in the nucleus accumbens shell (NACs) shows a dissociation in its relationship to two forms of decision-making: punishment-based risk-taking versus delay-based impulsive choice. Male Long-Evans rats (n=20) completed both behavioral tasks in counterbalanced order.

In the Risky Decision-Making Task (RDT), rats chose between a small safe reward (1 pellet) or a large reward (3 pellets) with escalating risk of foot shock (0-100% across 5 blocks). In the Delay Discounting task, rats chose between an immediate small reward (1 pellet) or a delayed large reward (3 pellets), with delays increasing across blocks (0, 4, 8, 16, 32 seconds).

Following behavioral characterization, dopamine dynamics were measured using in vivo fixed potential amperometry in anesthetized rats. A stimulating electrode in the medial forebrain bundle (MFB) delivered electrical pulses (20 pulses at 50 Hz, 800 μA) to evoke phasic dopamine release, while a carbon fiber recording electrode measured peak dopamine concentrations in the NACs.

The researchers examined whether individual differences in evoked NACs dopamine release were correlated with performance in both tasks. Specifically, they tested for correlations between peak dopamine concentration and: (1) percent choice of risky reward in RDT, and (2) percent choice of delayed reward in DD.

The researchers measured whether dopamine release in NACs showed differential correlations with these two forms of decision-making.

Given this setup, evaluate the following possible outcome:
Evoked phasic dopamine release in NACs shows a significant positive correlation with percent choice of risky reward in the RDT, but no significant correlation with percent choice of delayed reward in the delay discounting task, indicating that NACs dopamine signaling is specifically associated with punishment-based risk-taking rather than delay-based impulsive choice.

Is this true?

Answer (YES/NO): YES